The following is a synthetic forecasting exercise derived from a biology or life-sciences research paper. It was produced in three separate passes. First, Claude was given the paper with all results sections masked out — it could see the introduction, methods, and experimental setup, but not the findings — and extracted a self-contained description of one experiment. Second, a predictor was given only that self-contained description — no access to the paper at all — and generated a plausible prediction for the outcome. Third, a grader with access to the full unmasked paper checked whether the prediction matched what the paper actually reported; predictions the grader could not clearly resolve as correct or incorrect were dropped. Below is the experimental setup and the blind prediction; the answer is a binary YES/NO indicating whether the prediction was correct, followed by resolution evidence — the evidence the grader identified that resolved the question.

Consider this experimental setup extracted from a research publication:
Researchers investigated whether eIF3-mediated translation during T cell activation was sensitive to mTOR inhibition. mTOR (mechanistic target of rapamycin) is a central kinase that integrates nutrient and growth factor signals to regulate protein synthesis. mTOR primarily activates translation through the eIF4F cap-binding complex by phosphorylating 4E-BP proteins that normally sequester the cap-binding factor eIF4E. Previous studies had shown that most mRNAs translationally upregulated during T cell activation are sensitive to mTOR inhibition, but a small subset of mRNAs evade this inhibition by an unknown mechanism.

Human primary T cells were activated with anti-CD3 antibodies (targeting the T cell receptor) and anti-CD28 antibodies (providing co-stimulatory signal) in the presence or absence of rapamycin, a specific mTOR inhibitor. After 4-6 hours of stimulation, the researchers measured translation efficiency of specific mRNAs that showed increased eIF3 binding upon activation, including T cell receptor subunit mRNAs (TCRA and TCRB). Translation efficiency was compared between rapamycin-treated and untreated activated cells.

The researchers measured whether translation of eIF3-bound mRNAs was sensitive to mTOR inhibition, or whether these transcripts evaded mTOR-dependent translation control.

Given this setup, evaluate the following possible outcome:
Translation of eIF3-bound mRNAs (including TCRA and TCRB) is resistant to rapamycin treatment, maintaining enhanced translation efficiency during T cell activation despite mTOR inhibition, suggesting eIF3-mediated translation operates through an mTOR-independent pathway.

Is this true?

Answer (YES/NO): YES